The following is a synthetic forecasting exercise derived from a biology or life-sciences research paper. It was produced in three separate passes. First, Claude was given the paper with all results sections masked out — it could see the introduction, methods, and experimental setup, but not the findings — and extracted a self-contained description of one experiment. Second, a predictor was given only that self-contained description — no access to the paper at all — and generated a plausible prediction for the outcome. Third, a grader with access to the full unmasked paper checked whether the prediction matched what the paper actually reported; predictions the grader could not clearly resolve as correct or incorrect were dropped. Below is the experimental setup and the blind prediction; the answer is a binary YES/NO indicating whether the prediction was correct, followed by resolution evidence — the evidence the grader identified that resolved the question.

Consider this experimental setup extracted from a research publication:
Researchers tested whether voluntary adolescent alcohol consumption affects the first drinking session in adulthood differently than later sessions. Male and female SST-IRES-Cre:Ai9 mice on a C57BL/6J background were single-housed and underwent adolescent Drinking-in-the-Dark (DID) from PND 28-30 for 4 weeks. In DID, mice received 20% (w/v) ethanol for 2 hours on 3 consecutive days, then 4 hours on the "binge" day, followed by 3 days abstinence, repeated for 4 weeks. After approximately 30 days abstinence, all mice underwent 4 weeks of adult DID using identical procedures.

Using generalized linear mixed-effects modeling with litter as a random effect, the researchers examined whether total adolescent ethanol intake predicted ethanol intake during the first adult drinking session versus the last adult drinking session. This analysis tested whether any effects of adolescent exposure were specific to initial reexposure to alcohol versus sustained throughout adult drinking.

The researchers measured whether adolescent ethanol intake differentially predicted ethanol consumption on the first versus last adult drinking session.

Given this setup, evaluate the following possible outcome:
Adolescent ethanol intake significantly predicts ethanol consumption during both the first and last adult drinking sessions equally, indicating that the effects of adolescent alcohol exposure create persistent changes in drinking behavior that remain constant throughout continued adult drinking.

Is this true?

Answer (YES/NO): NO